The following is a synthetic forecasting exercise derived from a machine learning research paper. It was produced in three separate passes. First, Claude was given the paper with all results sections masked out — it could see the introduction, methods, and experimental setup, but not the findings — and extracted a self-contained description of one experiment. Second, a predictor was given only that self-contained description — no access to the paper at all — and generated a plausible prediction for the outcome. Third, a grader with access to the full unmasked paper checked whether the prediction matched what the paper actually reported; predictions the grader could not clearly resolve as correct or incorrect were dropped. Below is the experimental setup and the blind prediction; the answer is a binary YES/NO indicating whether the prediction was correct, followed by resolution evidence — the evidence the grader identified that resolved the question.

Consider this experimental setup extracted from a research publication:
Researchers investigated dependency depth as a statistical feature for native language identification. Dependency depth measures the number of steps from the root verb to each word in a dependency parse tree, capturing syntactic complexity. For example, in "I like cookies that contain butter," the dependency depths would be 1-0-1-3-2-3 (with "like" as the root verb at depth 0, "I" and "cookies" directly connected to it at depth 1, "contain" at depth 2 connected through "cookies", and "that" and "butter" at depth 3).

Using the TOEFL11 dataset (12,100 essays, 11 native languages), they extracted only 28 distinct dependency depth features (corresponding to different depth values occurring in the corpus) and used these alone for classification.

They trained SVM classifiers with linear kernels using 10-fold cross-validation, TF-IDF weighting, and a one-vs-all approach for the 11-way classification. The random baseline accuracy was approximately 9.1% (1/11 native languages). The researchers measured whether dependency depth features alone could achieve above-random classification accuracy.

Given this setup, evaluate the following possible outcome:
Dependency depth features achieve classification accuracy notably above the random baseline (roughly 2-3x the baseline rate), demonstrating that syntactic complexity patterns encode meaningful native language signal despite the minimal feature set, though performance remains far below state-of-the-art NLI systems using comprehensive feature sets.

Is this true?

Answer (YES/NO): YES